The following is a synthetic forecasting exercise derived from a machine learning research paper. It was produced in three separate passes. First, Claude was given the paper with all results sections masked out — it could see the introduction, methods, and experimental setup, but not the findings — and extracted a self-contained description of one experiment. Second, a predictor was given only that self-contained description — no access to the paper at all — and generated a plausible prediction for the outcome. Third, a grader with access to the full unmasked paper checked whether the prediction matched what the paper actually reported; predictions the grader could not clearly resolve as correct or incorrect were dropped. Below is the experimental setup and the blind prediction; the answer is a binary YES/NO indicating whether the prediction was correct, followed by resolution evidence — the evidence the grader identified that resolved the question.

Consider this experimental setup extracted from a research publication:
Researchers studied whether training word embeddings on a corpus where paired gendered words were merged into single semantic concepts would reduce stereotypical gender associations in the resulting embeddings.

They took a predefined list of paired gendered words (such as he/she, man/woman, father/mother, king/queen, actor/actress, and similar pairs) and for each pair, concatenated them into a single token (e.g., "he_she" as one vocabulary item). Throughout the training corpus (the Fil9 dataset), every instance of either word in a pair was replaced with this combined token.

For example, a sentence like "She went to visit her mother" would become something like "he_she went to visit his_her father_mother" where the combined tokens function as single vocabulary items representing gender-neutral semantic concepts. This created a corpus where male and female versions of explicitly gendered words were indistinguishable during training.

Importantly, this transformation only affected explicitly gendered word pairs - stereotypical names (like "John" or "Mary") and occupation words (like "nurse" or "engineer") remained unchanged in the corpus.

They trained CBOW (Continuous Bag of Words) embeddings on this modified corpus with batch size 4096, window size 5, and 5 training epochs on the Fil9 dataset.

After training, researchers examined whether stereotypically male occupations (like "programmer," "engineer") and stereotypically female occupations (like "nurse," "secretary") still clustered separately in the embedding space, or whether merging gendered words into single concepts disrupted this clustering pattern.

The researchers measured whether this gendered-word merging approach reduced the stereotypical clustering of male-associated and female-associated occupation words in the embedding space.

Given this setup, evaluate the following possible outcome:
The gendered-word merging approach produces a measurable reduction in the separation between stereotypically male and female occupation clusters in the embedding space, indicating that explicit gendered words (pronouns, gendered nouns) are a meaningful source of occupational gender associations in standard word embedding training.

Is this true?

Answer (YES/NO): NO